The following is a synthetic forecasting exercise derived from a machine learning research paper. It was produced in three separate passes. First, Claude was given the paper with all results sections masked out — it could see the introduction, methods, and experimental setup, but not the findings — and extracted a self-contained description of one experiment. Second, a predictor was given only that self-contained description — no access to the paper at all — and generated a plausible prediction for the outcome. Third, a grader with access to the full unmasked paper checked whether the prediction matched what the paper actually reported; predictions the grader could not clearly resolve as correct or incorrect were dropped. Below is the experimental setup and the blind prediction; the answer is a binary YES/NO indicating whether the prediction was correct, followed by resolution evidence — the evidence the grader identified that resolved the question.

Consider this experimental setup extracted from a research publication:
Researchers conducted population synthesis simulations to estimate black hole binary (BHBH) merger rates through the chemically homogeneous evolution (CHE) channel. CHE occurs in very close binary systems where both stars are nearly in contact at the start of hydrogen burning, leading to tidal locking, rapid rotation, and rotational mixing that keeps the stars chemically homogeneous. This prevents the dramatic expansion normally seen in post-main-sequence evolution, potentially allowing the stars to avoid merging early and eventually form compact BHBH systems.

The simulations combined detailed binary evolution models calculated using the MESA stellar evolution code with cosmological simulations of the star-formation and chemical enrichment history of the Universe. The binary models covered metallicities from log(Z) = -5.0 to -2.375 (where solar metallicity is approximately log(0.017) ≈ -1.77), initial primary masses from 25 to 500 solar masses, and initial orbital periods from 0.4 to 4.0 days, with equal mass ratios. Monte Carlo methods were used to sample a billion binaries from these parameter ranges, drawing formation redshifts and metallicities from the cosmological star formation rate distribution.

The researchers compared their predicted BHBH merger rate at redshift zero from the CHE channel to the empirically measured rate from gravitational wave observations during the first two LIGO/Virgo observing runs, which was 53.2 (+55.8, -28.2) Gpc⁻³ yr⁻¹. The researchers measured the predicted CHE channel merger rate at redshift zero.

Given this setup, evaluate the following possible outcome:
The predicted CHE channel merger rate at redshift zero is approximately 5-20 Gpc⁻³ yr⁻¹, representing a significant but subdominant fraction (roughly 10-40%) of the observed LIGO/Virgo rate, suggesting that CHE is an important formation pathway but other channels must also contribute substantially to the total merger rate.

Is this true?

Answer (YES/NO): YES